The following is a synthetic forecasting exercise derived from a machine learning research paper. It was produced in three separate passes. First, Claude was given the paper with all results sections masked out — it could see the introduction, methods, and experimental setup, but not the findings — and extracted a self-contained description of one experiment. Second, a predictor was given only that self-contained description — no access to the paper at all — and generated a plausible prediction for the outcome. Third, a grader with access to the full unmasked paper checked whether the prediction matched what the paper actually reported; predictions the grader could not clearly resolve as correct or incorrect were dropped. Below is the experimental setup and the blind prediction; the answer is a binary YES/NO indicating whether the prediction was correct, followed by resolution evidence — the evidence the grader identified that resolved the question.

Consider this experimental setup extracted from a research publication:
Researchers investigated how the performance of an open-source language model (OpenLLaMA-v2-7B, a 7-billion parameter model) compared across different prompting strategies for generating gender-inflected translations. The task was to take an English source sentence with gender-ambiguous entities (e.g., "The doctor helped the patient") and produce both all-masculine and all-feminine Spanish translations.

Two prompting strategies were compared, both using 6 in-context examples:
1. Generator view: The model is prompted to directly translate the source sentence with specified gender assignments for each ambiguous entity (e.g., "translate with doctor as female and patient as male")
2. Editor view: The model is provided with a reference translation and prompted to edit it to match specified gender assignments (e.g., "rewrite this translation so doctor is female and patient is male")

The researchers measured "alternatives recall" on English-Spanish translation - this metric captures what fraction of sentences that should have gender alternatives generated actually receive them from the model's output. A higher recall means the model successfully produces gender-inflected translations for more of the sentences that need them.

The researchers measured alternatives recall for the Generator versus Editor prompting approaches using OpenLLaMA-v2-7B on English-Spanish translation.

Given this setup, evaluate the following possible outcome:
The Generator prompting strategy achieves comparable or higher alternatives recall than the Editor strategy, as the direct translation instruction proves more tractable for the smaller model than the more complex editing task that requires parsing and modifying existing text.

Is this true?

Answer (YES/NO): NO